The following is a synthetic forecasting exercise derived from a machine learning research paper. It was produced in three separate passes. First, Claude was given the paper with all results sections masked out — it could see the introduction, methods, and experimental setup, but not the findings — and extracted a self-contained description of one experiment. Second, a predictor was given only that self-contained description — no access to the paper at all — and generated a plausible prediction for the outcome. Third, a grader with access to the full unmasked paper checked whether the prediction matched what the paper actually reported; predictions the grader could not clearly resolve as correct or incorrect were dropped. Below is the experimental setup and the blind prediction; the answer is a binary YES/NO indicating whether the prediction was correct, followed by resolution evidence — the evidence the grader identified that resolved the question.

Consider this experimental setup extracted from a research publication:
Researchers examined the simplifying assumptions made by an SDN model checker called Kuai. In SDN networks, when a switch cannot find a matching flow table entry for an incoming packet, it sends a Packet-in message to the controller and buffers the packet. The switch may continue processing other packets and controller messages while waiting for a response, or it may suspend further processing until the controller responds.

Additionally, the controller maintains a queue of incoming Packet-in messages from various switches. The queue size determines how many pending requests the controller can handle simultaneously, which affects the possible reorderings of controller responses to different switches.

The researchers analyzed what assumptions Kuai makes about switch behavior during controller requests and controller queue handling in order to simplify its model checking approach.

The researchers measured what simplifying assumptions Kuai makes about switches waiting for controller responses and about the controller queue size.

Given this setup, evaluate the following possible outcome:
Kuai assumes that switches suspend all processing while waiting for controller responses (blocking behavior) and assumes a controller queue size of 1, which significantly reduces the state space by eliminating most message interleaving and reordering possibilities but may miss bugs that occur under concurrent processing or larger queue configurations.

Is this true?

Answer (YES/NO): YES